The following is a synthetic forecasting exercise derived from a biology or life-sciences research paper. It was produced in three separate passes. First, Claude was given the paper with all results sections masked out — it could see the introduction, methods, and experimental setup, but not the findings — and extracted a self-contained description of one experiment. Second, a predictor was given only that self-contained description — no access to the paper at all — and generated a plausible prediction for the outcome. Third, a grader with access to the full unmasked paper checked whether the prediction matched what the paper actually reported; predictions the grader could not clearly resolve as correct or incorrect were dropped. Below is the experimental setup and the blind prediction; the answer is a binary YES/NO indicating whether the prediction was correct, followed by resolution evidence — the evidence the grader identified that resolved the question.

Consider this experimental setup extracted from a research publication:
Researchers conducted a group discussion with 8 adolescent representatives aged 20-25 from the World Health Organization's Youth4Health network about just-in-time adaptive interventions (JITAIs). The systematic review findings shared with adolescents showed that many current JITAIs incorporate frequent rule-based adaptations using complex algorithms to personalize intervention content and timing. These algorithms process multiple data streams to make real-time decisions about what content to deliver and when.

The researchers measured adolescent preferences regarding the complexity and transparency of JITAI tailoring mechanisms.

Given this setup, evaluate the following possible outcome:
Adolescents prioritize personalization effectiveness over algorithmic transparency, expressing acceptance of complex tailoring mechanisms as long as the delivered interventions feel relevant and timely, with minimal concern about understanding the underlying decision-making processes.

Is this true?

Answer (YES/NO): NO